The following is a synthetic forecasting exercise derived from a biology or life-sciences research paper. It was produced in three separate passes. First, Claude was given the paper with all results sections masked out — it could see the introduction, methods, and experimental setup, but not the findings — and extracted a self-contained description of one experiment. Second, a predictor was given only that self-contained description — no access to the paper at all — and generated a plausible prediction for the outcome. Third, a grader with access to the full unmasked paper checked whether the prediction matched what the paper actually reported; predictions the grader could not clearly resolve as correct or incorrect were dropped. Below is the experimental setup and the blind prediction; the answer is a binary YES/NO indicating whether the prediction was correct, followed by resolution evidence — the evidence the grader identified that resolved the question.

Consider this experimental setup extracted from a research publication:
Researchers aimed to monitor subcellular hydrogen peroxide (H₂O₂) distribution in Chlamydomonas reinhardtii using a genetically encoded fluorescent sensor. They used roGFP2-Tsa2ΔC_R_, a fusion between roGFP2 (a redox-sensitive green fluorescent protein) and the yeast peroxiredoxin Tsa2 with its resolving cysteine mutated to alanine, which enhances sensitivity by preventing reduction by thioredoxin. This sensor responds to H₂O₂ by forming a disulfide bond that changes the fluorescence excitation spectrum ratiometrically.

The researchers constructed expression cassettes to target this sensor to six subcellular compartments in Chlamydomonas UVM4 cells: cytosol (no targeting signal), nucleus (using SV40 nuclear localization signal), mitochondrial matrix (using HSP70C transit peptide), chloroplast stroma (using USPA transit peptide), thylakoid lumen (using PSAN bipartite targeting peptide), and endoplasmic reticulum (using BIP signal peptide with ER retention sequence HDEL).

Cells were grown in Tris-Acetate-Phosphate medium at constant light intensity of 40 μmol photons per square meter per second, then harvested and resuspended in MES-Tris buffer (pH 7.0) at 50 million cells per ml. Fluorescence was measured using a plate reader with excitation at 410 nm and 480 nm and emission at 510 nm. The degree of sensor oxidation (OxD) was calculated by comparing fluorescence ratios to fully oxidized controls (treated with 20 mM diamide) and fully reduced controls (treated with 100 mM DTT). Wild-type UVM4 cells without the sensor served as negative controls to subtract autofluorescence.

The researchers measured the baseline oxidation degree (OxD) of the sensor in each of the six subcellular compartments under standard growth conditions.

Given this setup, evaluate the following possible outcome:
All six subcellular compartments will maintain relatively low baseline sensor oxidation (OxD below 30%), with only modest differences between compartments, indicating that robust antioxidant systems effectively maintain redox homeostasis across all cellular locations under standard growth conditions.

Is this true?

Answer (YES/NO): NO